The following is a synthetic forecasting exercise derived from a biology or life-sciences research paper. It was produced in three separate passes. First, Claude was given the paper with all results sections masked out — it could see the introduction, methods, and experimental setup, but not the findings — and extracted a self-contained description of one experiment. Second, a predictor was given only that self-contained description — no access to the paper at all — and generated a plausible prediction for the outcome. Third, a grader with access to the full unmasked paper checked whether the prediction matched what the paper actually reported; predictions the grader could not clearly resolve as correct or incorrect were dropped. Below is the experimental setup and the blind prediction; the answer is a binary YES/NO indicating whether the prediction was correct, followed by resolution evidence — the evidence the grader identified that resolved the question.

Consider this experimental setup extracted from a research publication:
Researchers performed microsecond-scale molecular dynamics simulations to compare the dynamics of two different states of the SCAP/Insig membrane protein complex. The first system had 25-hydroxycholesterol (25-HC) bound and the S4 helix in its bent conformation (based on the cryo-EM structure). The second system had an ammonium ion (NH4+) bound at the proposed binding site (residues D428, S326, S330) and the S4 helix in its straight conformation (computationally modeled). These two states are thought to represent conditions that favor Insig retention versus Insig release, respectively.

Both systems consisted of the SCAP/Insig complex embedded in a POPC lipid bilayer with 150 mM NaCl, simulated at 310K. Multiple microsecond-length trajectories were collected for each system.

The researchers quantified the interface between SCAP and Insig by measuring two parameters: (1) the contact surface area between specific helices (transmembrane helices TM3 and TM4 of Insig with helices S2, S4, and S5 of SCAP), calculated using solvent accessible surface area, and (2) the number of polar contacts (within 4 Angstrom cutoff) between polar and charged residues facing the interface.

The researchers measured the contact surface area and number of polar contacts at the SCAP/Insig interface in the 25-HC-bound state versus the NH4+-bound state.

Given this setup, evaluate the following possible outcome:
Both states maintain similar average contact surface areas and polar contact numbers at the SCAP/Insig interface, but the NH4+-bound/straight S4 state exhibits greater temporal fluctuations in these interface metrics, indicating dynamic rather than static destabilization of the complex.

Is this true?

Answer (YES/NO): NO